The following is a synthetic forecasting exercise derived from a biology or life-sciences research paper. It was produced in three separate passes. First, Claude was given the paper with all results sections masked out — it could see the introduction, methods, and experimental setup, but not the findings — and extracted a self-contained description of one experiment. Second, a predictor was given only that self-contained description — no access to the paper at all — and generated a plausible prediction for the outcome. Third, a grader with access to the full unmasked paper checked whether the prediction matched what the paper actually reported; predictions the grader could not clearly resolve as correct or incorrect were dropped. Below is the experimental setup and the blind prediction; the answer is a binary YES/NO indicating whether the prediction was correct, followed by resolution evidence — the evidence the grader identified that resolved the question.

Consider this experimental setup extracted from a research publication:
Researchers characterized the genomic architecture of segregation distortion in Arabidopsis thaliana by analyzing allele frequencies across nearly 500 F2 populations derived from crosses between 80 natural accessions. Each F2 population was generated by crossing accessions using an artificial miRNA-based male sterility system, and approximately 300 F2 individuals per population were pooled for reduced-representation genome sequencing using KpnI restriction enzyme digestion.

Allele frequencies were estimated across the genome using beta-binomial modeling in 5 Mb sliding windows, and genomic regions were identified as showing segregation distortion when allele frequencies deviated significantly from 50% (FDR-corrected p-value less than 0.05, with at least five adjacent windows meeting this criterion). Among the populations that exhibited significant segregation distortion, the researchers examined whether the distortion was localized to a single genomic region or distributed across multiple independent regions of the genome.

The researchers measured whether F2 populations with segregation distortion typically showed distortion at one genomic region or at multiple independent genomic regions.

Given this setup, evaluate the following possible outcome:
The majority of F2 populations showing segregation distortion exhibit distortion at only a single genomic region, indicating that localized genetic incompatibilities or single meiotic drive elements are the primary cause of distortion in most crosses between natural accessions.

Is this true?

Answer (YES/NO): YES